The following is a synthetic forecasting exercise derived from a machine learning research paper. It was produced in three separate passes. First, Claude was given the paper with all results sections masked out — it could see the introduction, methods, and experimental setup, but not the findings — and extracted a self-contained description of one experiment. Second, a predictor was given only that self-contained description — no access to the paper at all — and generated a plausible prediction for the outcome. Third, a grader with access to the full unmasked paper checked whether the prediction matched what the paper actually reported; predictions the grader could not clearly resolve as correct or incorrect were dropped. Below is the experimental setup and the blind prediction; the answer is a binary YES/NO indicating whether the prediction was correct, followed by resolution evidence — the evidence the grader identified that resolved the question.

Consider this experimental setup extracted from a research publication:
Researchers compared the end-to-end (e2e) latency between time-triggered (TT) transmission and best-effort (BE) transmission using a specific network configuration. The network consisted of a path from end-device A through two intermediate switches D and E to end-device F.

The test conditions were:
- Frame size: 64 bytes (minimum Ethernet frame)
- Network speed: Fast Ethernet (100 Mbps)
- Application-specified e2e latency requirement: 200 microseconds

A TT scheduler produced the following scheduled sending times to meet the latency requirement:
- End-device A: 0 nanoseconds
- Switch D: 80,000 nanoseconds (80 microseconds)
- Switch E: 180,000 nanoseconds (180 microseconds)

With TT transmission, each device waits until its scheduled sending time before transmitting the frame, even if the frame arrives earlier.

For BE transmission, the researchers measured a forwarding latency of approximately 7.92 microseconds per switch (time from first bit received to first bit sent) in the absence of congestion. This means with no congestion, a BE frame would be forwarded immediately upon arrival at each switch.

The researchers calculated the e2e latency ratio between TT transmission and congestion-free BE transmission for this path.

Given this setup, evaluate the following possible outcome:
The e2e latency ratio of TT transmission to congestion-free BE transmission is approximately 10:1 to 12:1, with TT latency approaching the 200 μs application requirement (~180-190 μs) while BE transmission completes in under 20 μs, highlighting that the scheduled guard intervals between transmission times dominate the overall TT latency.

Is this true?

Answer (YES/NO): NO